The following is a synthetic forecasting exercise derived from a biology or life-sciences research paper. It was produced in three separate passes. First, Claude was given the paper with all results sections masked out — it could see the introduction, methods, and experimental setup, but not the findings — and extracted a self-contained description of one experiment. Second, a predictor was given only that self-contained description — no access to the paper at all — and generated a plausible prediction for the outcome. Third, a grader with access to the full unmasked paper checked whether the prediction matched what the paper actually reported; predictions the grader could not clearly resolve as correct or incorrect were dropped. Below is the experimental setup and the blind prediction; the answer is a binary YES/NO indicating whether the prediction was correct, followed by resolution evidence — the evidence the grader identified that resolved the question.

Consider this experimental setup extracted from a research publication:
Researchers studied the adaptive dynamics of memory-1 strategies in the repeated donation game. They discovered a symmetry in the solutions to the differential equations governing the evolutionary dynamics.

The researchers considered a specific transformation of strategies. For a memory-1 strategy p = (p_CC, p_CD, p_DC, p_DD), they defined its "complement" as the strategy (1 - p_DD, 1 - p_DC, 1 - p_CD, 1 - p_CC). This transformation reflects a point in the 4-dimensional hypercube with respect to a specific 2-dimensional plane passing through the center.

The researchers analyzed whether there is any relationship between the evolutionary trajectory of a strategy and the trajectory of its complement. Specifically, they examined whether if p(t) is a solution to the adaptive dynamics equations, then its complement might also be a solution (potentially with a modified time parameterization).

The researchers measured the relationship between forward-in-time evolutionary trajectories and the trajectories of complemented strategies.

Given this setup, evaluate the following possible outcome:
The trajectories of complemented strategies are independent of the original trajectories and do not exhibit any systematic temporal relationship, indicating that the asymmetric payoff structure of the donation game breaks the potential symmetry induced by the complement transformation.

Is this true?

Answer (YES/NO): NO